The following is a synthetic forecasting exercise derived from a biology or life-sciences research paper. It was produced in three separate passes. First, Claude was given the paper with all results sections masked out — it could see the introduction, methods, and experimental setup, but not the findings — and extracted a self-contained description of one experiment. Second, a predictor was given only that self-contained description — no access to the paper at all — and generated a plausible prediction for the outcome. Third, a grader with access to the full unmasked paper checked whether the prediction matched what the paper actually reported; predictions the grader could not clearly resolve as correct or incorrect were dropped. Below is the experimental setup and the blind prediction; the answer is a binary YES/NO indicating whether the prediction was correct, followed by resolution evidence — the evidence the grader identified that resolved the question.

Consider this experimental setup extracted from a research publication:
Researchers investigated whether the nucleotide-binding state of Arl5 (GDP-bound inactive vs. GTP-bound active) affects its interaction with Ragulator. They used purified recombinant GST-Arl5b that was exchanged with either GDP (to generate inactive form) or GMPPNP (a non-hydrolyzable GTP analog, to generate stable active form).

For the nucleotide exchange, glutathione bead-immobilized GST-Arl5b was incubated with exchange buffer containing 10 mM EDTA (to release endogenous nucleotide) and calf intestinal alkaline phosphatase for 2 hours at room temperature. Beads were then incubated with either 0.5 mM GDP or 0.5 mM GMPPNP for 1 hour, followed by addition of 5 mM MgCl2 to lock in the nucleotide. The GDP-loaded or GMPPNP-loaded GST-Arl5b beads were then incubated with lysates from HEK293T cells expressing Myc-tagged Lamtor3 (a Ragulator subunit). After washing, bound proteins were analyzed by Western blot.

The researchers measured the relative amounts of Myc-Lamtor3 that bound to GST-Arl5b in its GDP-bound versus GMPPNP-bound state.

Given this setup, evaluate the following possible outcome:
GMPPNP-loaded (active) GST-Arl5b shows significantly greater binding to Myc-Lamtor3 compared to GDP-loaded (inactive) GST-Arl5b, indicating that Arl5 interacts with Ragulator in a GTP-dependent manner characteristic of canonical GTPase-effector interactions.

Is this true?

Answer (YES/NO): NO